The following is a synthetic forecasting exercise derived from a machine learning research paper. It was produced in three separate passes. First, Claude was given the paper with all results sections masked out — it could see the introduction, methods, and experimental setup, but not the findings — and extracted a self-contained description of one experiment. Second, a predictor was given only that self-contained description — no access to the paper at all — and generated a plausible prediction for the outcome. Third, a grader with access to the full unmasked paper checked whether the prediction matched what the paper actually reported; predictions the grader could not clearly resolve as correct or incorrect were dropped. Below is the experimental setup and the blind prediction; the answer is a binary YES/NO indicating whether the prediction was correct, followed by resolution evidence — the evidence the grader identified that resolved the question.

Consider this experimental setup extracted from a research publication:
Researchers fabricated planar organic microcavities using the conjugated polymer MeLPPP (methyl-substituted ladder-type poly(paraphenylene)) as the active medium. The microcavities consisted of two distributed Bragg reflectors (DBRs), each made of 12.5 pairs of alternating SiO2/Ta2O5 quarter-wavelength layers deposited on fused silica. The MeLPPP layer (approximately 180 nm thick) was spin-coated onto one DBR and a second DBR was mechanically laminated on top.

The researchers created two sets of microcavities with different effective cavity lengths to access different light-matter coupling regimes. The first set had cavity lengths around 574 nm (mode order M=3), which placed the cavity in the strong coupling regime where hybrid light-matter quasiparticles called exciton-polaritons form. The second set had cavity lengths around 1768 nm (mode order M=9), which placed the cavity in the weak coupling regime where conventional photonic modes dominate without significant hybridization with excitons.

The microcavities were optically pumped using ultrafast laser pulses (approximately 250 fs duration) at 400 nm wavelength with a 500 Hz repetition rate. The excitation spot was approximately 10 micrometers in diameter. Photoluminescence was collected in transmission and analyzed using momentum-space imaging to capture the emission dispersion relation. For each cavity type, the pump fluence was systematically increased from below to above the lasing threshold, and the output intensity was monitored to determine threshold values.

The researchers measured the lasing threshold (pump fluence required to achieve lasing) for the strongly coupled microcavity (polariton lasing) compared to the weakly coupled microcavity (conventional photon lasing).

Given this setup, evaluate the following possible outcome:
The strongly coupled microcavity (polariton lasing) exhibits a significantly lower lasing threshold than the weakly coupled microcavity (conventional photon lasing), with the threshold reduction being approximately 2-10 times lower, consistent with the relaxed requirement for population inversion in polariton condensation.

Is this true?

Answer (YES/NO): YES